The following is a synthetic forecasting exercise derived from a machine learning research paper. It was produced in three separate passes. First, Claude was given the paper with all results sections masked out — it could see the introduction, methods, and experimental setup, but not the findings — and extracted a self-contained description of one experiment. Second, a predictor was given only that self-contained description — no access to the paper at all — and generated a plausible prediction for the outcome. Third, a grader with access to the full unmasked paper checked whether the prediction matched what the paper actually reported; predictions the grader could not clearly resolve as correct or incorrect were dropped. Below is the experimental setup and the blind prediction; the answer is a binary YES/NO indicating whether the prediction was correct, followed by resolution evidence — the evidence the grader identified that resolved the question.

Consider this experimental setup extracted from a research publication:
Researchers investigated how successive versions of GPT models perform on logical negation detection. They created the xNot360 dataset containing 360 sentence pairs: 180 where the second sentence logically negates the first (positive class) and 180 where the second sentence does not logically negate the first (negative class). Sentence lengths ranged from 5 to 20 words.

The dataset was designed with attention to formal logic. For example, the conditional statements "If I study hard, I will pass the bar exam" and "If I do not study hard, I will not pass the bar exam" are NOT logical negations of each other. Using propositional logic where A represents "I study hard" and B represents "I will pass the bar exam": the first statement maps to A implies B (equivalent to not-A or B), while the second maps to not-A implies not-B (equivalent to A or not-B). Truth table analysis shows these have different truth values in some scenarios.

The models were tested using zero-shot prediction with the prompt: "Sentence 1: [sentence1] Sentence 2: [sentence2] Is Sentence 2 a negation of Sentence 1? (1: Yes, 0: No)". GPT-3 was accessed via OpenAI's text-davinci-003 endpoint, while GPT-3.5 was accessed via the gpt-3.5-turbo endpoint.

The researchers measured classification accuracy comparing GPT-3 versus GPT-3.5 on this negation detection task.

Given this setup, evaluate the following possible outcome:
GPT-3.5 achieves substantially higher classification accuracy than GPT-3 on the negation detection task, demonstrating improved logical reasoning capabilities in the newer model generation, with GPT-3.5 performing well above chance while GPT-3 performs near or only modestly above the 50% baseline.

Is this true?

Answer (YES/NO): NO